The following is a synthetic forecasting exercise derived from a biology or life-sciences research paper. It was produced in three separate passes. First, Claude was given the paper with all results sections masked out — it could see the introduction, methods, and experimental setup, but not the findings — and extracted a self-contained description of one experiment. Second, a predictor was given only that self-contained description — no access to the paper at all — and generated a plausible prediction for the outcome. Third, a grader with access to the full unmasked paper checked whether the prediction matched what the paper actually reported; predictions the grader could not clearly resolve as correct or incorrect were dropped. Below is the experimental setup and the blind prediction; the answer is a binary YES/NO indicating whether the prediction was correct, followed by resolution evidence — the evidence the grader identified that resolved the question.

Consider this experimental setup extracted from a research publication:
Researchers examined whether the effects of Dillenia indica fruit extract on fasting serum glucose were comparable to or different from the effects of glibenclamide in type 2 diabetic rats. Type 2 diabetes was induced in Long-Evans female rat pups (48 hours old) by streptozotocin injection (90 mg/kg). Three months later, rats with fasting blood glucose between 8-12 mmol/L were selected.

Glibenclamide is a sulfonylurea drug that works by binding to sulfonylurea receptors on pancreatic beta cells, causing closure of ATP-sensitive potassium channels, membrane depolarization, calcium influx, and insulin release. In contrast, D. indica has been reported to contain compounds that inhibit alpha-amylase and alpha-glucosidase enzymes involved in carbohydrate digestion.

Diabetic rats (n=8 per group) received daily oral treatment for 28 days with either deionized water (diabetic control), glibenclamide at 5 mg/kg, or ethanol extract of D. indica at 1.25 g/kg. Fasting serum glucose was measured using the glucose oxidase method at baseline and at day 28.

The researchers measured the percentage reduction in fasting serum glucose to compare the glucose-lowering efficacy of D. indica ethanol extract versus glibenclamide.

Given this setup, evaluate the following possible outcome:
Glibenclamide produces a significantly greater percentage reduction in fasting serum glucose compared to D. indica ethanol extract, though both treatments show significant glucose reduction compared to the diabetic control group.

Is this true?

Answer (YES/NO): NO